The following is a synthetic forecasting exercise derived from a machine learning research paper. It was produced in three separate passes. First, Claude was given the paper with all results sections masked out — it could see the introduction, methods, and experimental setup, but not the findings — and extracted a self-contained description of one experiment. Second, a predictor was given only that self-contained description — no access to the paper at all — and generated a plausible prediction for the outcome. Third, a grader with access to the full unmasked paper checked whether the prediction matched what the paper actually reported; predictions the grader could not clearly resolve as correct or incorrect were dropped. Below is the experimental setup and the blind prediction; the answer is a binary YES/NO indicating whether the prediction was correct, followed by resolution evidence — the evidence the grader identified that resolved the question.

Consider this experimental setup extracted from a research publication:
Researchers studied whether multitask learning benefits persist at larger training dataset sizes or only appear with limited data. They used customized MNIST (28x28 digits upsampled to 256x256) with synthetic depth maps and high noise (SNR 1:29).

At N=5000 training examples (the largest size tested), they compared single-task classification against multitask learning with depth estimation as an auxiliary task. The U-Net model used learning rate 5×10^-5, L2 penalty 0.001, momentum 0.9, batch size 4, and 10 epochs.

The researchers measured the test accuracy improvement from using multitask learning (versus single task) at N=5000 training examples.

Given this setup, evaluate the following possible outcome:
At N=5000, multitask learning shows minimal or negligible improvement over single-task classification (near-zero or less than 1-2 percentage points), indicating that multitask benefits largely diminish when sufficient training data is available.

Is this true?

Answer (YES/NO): YES